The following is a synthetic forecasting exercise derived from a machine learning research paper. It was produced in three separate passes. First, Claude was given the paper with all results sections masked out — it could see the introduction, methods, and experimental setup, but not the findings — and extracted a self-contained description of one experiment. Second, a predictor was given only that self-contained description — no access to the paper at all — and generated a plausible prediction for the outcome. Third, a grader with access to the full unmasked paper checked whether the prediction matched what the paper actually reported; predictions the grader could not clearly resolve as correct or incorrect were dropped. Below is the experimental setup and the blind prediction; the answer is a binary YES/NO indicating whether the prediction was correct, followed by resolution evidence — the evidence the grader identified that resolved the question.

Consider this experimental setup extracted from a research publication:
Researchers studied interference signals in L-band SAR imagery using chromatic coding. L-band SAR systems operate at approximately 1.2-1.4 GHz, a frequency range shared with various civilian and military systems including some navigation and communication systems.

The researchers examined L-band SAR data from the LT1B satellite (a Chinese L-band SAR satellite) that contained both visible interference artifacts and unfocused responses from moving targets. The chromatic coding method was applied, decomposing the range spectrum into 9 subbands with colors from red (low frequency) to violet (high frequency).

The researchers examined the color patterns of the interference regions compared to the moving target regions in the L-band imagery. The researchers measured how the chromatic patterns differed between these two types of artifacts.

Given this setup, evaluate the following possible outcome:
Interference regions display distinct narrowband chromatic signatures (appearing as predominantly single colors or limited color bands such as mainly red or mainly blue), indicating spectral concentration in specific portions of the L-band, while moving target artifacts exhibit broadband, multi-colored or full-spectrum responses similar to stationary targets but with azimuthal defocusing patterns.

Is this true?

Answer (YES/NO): NO